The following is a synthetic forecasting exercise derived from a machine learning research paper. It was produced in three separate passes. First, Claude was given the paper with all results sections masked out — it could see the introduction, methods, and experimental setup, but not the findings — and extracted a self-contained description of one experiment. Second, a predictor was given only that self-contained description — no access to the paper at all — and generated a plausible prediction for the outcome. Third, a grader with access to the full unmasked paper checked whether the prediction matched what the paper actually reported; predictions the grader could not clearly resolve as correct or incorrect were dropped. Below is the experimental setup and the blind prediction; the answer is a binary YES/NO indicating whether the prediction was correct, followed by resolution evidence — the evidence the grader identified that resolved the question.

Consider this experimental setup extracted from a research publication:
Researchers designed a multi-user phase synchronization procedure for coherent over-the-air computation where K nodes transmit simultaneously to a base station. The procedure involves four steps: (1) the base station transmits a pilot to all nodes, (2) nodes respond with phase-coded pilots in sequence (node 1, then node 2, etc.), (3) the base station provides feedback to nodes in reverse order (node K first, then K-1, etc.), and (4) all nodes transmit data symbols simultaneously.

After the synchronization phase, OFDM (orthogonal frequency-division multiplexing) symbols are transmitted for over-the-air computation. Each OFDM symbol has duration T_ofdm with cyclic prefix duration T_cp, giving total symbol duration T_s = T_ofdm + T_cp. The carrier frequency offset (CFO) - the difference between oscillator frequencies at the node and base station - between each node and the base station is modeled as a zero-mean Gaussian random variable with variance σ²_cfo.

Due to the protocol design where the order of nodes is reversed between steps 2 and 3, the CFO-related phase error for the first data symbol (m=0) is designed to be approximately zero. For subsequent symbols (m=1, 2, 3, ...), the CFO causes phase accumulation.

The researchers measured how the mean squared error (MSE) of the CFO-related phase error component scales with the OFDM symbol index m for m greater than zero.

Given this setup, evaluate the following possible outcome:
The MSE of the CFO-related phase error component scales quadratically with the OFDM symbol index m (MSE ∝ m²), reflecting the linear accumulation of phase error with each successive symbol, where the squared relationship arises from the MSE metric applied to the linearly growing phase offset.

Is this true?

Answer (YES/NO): YES